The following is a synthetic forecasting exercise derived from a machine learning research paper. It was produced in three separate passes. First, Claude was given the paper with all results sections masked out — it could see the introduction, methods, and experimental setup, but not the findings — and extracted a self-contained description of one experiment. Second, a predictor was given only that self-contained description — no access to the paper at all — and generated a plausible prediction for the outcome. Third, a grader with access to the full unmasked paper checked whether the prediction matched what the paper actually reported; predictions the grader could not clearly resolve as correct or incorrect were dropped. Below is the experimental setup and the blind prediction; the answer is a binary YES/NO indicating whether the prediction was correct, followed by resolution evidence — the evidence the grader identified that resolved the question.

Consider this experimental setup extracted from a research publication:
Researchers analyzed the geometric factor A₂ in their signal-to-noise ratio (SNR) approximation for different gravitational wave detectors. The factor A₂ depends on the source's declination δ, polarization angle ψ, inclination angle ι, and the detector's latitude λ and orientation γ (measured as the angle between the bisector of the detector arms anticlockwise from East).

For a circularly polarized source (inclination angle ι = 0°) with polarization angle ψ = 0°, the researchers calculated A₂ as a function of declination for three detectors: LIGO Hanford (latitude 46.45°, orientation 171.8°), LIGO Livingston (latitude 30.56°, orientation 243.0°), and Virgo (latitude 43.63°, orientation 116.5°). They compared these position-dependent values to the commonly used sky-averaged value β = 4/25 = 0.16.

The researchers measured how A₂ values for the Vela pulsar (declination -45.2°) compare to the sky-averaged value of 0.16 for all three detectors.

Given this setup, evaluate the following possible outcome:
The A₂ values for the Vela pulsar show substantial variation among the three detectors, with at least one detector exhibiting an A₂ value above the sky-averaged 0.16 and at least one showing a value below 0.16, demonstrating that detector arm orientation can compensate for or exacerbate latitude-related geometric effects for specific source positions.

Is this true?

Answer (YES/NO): NO